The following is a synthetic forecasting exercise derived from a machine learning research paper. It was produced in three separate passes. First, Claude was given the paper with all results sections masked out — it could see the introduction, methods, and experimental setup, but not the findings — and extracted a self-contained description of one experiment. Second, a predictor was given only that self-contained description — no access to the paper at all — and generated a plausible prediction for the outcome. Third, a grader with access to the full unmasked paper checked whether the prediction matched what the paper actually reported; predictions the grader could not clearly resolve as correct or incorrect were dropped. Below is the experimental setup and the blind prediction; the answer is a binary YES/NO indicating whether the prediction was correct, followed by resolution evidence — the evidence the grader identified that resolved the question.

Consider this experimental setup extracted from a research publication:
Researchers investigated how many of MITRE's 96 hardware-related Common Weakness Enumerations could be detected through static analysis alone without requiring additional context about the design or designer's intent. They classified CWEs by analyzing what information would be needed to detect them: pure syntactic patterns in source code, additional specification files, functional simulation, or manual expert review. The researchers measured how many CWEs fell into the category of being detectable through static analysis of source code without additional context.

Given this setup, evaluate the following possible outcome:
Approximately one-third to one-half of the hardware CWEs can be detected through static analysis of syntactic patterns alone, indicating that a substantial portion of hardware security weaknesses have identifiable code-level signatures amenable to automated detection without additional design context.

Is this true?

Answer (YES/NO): NO